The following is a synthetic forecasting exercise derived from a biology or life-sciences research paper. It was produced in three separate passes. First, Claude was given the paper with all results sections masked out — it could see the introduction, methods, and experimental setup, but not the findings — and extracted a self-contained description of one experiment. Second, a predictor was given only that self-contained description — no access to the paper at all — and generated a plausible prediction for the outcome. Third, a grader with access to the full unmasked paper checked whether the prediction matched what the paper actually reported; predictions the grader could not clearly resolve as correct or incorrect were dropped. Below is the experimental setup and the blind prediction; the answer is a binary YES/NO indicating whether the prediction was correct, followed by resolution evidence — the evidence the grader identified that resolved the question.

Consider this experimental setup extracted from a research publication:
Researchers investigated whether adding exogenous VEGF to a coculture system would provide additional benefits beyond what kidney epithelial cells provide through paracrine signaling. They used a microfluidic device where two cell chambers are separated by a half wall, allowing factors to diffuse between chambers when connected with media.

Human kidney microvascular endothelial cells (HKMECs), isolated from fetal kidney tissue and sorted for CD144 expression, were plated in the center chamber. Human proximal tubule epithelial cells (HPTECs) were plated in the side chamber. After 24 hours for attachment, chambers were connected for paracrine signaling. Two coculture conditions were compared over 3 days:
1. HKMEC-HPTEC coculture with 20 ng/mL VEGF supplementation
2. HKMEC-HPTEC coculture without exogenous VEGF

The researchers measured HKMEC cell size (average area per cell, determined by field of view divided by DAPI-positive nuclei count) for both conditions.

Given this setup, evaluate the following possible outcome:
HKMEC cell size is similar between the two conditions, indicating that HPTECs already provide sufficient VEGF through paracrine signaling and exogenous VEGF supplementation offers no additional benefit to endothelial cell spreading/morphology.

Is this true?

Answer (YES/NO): NO